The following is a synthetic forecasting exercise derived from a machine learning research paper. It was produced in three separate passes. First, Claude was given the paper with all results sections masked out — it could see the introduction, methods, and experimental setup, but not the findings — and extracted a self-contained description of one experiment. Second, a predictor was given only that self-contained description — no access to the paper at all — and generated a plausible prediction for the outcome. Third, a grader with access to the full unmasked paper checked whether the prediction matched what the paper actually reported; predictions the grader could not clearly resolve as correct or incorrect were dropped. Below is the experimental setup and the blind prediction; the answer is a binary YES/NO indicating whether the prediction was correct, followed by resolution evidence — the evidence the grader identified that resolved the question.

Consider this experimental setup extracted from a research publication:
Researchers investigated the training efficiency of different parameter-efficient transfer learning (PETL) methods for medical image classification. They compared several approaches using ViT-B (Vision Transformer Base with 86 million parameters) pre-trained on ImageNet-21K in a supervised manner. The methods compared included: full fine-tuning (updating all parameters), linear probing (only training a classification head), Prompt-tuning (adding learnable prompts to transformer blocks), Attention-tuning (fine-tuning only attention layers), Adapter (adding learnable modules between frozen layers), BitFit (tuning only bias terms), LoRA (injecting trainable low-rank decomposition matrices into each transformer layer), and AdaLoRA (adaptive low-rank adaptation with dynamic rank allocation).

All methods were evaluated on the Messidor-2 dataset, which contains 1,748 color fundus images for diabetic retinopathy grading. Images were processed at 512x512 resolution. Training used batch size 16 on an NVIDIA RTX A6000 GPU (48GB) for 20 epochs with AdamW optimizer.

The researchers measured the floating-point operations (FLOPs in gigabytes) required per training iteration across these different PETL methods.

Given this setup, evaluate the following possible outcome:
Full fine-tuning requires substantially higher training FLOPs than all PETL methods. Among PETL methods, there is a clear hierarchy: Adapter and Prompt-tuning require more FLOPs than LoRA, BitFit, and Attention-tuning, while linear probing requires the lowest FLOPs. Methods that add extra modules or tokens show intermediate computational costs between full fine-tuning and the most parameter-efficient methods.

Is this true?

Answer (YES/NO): NO